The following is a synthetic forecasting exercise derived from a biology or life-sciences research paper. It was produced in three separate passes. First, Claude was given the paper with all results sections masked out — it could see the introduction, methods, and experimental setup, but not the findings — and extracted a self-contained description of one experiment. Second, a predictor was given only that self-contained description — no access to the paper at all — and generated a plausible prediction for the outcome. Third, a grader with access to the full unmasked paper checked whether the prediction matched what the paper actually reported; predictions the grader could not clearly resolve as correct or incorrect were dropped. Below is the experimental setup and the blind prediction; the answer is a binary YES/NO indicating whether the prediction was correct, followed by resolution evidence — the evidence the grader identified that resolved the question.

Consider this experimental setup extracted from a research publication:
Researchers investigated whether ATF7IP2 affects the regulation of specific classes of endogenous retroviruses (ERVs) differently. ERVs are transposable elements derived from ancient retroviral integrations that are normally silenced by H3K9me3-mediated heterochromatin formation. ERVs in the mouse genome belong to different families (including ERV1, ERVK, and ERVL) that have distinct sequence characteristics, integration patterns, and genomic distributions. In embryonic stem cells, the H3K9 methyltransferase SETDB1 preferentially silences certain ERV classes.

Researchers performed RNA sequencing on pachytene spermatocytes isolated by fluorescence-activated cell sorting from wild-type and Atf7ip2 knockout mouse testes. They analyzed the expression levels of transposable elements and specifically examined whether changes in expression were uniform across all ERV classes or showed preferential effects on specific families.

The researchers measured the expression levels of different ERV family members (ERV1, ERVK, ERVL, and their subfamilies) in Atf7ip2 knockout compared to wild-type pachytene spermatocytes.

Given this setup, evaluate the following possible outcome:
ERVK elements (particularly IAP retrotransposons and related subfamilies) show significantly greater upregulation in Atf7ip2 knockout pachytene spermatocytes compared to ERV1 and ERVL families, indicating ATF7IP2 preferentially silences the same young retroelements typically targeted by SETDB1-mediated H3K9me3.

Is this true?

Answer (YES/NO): YES